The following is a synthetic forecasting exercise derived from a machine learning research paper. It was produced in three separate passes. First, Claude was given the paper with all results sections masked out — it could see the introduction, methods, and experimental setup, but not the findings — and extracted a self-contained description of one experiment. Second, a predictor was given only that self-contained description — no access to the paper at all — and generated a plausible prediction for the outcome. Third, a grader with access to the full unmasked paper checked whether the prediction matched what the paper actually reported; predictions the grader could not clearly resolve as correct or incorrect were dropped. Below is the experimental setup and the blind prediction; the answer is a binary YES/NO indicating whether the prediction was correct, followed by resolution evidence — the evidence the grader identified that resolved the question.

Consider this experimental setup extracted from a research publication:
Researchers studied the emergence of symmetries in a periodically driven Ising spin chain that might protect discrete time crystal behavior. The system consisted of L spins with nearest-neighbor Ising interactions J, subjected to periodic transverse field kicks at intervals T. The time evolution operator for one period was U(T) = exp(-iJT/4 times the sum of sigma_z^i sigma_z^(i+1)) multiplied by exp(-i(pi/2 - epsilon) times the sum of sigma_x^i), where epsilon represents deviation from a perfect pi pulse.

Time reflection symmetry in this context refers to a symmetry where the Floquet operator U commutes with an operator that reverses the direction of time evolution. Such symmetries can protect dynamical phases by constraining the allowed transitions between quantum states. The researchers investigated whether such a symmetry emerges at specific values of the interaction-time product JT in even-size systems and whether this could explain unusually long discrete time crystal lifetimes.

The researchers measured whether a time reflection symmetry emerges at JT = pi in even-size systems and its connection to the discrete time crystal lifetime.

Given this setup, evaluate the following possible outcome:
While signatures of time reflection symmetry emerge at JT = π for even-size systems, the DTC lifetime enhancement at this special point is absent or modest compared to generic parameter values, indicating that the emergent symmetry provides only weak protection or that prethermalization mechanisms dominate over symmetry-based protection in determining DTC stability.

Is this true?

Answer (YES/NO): NO